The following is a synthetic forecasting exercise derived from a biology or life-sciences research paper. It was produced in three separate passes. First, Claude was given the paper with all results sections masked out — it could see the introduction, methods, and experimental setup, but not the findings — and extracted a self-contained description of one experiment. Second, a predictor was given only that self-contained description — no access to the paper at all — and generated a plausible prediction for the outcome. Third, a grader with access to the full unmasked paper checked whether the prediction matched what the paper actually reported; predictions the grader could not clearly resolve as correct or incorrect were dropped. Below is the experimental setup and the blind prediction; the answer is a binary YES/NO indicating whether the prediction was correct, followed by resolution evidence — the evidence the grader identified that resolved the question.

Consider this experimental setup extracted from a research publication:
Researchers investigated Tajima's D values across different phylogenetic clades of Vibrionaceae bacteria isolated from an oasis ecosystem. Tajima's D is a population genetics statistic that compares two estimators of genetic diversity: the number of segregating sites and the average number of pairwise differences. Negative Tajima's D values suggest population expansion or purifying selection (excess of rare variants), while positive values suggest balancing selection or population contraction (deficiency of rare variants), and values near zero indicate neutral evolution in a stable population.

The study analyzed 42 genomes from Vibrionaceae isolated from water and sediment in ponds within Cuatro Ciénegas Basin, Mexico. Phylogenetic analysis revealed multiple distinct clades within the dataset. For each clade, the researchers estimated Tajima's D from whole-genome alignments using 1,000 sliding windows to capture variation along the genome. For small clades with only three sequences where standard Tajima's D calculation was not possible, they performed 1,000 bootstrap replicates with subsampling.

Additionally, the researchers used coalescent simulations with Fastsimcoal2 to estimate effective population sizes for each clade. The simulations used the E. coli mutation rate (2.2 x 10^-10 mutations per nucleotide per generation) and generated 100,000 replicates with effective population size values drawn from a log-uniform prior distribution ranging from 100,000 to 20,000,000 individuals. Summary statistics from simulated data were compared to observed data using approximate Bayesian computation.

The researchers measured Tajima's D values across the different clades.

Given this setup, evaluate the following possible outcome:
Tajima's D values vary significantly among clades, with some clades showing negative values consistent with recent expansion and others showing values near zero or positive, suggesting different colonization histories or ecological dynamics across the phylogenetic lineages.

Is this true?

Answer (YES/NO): NO